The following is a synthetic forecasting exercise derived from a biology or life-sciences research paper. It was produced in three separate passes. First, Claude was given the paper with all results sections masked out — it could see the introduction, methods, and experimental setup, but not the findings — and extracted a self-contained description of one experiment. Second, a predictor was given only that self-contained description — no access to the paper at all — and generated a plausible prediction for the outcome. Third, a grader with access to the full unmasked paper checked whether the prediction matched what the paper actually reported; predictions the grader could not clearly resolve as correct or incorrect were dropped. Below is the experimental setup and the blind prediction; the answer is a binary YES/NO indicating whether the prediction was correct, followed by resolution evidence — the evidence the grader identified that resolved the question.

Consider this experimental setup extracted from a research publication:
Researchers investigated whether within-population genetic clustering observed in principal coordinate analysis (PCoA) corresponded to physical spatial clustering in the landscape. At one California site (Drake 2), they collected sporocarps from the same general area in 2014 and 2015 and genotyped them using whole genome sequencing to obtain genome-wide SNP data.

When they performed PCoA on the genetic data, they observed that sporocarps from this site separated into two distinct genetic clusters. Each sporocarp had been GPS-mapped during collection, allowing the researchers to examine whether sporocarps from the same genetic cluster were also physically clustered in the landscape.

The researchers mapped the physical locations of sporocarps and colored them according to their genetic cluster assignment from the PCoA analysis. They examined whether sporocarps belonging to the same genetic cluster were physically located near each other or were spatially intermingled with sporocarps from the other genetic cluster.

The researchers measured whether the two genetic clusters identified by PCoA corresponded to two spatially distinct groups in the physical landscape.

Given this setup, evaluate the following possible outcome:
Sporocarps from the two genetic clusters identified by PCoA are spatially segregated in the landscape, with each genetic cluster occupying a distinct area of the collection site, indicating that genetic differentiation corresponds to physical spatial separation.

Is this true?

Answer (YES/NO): YES